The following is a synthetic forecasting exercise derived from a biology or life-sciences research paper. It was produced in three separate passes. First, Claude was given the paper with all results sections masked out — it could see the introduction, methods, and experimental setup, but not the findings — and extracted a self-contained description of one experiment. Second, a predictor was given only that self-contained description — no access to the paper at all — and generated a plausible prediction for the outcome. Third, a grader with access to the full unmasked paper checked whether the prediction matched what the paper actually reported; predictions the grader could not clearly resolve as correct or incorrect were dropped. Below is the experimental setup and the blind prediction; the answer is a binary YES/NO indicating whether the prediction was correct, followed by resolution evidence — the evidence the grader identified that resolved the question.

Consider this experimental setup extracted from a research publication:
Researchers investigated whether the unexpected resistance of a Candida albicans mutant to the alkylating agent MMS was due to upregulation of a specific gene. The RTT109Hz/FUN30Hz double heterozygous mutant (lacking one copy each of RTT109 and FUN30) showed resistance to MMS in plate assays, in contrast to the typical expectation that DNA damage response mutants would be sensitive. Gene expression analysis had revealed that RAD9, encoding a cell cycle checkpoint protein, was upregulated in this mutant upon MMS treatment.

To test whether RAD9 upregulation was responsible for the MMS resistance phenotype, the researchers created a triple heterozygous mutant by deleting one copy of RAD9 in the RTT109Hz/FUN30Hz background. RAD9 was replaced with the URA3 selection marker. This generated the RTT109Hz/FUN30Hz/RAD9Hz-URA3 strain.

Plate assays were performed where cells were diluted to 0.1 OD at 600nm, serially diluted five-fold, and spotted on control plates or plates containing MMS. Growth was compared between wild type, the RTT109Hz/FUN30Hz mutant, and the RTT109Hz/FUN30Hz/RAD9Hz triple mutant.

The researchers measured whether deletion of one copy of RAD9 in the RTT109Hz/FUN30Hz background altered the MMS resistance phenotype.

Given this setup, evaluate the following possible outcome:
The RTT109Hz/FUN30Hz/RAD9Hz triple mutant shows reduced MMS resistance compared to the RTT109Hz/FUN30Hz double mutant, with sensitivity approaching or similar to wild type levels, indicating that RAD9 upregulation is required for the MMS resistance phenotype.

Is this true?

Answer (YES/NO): YES